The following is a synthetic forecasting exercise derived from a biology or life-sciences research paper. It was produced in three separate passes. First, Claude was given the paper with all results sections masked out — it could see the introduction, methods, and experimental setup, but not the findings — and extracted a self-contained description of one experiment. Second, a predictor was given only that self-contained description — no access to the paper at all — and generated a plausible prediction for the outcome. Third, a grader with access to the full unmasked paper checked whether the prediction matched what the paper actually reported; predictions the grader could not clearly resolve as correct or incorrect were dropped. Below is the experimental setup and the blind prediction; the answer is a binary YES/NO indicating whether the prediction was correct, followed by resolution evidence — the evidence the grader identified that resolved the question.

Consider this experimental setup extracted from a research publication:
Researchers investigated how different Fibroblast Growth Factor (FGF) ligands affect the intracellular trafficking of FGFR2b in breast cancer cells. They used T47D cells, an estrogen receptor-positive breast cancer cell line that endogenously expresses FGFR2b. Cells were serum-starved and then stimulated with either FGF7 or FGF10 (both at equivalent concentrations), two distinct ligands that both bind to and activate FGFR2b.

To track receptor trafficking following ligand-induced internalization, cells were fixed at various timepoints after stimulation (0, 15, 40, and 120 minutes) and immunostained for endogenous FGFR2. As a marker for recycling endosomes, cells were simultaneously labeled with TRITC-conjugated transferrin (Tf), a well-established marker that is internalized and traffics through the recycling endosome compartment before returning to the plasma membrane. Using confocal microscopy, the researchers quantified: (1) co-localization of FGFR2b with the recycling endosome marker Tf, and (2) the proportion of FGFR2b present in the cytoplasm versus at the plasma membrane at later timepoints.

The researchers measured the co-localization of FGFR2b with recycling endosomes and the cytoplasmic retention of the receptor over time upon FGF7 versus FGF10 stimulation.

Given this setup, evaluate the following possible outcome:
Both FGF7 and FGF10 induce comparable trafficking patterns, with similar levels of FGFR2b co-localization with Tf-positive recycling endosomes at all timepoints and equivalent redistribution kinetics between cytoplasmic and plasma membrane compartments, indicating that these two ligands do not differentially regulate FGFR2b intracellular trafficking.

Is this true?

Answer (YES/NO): NO